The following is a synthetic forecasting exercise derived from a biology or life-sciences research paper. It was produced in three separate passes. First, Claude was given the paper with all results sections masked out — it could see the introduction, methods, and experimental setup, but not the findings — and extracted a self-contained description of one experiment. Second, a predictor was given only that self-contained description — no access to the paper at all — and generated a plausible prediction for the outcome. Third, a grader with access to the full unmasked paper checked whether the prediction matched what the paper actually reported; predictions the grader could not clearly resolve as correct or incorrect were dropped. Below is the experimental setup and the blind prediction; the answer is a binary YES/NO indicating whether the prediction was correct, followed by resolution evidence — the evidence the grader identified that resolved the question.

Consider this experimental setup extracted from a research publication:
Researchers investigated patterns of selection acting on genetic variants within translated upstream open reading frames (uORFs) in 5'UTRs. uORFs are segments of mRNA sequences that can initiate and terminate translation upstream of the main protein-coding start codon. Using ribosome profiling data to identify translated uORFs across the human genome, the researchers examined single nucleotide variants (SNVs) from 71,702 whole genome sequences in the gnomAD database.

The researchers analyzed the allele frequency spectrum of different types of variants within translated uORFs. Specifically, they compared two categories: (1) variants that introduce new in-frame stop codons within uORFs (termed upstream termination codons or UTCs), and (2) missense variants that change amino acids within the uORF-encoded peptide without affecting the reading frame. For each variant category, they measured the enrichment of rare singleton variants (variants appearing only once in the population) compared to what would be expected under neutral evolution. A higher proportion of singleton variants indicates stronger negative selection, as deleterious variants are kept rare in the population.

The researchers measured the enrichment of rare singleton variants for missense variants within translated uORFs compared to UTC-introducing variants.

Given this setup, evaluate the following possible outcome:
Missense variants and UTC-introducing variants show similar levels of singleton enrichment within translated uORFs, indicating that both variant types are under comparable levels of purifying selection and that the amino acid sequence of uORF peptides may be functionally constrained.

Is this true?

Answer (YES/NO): NO